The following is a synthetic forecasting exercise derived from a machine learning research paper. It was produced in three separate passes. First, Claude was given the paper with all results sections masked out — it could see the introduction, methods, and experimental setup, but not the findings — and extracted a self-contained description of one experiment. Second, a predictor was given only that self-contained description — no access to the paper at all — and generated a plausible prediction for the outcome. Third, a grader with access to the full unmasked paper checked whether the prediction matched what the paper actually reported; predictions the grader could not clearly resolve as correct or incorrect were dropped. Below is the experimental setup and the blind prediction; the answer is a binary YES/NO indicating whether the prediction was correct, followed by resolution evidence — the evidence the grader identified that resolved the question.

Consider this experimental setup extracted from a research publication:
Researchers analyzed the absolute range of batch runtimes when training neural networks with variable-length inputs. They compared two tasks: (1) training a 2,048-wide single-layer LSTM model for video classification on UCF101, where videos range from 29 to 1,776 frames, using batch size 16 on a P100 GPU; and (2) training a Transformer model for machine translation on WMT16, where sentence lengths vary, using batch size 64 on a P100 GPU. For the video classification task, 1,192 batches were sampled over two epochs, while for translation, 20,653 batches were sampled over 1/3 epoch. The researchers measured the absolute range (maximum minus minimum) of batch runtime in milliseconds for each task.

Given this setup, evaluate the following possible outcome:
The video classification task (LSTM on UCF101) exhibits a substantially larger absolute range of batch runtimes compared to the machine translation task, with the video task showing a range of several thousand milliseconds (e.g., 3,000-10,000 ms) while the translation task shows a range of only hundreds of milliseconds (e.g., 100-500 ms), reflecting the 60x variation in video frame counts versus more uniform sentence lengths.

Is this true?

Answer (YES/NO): NO